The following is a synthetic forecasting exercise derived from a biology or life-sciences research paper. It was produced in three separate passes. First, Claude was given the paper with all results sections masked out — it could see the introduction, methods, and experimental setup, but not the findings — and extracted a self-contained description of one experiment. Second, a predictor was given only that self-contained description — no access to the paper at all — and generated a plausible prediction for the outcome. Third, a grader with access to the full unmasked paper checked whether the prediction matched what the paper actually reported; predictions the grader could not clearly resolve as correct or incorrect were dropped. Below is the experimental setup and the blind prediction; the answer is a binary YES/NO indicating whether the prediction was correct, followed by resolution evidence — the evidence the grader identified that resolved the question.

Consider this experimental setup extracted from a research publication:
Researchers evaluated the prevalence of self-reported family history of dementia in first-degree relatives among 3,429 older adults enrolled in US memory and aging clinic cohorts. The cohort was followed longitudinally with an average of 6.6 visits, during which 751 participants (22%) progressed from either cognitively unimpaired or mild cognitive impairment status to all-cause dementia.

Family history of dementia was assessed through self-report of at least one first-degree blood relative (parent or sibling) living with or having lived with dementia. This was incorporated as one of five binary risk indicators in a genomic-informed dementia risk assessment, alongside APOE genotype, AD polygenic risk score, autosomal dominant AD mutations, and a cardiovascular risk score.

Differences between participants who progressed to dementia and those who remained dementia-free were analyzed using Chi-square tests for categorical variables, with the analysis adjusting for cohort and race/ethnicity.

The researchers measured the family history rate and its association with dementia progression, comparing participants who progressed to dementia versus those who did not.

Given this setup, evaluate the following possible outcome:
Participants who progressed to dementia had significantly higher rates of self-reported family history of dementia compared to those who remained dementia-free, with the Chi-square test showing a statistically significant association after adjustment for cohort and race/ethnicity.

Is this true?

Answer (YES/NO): NO